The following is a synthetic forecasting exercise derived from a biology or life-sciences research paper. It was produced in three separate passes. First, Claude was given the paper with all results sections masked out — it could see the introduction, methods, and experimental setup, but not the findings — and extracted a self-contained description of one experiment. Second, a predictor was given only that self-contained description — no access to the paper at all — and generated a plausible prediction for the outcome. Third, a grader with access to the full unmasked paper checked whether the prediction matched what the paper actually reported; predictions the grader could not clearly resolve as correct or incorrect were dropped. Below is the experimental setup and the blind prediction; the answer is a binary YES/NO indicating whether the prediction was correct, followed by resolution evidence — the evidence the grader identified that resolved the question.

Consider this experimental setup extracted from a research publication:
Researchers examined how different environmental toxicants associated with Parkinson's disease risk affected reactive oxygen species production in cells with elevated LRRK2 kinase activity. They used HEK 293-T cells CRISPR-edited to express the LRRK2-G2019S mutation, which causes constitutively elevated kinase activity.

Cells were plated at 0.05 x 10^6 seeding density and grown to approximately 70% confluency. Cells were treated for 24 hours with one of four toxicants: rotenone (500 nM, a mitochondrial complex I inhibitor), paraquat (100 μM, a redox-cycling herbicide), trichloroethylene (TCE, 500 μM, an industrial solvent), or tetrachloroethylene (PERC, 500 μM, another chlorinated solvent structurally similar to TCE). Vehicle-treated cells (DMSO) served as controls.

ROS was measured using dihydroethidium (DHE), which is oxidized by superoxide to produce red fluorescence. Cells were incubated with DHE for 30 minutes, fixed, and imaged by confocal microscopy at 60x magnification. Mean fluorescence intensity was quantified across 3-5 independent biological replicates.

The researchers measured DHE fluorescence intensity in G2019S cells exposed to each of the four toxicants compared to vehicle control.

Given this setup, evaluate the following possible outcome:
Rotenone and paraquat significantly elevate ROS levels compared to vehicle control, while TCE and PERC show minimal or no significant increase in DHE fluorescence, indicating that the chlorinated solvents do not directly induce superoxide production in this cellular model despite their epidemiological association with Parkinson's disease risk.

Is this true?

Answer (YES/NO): NO